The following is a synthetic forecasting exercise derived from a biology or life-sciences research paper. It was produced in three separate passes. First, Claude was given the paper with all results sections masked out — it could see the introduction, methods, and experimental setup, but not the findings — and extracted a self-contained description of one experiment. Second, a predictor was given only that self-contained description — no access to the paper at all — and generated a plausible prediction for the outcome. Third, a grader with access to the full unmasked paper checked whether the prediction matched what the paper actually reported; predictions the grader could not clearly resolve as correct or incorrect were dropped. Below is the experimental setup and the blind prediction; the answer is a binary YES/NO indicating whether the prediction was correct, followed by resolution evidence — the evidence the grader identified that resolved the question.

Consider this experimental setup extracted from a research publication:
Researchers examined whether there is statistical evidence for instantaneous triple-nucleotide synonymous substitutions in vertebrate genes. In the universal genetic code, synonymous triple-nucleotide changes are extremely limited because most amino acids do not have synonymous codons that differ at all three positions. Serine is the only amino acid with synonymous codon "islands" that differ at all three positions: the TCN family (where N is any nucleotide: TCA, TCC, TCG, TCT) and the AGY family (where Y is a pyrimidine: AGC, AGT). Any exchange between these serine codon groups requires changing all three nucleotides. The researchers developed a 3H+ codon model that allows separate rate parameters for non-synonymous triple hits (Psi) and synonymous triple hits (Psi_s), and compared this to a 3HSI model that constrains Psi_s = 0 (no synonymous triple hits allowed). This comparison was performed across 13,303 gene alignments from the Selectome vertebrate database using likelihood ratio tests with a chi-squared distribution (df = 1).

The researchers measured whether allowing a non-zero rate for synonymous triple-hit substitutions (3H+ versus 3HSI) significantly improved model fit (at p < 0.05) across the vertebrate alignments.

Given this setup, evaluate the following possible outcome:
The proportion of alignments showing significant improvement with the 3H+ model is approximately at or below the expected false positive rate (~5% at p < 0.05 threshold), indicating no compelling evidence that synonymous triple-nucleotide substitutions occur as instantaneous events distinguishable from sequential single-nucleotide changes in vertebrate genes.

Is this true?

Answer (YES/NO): NO